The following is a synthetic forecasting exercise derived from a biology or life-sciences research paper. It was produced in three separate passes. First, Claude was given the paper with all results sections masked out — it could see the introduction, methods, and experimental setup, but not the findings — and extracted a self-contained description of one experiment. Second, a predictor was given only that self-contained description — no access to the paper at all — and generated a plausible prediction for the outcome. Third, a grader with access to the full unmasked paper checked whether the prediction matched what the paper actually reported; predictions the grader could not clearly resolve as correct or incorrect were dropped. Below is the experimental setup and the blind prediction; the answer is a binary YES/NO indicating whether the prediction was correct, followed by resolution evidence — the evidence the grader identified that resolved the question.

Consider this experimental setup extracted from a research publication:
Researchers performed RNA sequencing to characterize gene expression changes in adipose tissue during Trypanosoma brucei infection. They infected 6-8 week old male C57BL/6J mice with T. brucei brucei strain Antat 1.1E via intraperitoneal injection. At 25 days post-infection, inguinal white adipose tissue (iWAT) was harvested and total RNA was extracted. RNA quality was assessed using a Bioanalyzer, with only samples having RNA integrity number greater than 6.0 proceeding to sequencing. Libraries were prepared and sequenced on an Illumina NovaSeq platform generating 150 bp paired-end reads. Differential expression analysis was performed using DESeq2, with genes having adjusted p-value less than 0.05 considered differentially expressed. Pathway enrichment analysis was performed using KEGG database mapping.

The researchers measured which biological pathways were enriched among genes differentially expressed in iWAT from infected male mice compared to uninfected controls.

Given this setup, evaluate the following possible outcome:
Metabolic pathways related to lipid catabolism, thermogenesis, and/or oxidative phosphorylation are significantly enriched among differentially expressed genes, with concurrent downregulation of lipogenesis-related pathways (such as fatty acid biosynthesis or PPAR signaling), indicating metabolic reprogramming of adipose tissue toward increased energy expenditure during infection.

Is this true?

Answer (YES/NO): NO